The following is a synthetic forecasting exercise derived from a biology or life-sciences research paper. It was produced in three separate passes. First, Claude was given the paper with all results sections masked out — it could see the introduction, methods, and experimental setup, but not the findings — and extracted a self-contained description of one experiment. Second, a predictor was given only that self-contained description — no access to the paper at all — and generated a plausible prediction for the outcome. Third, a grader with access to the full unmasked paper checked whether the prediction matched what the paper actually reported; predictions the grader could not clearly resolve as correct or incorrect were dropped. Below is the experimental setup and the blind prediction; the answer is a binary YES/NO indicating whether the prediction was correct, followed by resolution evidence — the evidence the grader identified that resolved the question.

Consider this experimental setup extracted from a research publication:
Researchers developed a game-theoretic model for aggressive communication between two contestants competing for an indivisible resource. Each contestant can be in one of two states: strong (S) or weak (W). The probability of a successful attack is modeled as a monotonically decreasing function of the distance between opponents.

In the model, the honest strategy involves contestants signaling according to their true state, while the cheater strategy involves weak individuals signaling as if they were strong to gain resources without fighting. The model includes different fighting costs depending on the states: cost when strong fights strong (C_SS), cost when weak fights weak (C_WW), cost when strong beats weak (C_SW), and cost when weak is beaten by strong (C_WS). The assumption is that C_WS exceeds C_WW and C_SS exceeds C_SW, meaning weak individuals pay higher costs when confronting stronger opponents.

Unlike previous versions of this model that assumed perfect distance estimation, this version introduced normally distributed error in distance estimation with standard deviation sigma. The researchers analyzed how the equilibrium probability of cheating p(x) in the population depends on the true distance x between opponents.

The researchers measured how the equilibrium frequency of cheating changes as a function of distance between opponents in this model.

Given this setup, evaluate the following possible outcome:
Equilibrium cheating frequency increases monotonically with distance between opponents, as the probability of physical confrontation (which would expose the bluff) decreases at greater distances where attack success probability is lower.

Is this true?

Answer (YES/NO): YES